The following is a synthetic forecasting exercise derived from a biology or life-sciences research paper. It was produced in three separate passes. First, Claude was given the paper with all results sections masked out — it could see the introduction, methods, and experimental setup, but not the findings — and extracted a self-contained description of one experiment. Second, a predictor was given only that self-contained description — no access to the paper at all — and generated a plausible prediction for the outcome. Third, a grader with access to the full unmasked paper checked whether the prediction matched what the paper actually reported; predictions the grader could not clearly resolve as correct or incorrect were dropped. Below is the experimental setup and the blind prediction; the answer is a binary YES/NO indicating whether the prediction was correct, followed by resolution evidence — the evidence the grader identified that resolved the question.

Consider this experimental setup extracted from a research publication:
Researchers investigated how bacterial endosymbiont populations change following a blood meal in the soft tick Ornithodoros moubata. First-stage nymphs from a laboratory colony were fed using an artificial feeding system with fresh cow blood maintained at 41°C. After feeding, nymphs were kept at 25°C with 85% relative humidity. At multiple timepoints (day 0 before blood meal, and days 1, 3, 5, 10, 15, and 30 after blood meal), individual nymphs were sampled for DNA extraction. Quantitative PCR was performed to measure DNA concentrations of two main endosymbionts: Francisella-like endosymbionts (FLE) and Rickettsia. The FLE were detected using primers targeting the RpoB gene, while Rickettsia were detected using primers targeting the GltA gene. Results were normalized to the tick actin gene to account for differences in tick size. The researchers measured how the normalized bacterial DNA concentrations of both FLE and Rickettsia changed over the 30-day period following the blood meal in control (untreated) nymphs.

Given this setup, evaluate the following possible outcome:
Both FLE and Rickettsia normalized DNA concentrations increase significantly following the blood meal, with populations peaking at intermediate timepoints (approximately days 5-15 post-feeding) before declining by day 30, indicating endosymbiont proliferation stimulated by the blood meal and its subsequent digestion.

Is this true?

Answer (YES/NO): NO